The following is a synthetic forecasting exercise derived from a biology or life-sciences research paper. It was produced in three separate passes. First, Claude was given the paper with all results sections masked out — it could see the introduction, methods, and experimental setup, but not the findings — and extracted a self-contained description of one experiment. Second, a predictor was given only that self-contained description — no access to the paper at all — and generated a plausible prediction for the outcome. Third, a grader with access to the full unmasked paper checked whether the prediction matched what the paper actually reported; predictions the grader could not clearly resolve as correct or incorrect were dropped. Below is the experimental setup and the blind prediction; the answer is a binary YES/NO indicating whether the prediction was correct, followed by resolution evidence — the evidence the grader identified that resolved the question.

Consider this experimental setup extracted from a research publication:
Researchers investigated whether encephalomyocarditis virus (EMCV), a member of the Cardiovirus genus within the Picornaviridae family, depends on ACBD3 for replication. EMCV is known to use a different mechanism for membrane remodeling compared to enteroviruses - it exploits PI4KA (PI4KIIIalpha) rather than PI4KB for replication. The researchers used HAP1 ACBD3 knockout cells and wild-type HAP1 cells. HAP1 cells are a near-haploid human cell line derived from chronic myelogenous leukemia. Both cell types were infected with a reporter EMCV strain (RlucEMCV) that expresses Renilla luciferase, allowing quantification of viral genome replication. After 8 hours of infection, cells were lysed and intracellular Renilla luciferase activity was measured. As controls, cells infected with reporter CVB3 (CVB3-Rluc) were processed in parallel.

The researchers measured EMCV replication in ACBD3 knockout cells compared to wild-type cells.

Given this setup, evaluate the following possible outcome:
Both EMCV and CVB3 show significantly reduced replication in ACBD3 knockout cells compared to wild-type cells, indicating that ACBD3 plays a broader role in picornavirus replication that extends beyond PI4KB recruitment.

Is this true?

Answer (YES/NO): NO